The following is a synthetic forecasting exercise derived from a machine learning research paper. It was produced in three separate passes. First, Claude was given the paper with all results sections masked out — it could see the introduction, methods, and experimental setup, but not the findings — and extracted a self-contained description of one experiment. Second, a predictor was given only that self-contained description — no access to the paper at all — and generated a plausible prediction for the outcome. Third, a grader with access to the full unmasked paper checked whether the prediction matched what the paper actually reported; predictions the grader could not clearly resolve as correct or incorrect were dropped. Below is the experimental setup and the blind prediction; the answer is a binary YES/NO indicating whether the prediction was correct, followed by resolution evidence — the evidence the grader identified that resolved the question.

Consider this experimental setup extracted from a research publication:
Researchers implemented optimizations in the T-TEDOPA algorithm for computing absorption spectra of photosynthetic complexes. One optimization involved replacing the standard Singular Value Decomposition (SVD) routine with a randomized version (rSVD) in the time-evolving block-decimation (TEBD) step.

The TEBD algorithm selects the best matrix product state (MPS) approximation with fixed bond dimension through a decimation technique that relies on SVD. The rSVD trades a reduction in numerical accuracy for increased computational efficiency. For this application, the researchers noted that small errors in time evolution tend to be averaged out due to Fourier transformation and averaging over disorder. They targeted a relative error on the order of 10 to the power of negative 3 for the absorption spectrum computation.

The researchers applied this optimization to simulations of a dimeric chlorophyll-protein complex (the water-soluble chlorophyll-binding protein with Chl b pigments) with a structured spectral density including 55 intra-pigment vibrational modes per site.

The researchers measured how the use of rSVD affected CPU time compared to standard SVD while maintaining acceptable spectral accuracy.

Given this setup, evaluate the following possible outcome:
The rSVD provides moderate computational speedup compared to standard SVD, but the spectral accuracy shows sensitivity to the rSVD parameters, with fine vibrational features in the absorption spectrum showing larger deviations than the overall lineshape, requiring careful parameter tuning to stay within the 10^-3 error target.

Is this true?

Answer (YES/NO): NO